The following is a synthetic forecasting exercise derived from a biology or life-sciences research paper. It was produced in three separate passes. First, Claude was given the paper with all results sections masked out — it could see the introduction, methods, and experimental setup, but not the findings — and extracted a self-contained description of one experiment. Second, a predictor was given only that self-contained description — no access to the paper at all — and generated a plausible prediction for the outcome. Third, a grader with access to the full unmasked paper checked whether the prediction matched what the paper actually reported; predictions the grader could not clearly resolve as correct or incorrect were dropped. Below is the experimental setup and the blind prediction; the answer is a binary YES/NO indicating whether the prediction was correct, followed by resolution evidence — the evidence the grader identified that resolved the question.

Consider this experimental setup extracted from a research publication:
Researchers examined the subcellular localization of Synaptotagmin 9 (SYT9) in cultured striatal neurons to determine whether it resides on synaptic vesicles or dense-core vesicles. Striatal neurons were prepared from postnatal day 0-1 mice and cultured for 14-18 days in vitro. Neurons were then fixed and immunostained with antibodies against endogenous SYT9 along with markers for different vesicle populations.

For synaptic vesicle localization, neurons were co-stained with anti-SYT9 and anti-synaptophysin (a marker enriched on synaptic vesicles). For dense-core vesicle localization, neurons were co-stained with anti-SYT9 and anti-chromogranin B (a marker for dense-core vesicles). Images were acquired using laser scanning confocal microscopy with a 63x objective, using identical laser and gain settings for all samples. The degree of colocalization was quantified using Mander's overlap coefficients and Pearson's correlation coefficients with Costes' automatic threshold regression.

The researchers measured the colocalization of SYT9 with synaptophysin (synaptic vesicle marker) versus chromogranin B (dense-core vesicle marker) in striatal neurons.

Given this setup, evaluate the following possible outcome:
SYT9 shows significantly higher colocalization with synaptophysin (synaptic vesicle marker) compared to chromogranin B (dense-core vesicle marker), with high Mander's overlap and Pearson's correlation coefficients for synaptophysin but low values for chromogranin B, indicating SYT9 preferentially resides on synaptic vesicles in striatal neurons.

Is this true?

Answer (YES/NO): NO